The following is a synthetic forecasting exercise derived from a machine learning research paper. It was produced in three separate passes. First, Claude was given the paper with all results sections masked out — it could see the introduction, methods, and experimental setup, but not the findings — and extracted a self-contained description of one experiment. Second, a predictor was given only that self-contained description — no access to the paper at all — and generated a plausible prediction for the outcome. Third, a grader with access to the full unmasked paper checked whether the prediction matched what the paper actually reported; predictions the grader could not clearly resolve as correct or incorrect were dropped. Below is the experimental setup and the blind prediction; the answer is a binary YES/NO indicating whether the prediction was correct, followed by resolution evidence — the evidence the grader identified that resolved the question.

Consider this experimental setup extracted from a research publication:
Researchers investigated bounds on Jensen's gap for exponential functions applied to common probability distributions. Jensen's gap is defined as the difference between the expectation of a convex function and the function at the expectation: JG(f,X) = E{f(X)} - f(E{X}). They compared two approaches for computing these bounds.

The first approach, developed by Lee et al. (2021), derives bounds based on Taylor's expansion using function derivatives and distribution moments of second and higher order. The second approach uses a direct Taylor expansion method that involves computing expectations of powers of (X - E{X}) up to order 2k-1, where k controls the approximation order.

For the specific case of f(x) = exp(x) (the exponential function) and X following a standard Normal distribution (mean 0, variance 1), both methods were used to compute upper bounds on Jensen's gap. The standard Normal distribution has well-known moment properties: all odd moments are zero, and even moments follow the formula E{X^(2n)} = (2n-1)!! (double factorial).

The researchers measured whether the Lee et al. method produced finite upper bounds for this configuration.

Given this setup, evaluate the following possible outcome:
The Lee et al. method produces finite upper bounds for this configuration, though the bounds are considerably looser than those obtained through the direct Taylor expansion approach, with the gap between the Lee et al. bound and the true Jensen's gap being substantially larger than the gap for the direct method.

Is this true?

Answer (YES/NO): NO